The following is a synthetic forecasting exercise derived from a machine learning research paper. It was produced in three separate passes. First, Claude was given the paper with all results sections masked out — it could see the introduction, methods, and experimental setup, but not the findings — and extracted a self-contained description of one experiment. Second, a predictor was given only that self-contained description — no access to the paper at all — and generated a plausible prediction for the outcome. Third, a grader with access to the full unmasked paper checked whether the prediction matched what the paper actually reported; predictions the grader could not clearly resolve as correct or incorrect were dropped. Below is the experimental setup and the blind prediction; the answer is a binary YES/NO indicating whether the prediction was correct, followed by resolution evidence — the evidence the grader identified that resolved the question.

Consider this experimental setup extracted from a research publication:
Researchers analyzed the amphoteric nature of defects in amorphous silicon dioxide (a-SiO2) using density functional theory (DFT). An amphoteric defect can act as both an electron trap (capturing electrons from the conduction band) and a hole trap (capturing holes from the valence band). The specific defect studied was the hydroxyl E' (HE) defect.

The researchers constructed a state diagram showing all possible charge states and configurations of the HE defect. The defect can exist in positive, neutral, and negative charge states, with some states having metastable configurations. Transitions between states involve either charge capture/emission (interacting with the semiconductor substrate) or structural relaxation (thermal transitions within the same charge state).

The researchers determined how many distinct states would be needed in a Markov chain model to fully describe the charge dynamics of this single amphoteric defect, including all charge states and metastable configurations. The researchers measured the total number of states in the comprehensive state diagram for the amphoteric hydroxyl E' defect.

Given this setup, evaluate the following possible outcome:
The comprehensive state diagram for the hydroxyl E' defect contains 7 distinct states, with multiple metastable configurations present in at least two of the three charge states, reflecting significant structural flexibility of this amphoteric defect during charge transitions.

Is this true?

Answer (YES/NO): YES